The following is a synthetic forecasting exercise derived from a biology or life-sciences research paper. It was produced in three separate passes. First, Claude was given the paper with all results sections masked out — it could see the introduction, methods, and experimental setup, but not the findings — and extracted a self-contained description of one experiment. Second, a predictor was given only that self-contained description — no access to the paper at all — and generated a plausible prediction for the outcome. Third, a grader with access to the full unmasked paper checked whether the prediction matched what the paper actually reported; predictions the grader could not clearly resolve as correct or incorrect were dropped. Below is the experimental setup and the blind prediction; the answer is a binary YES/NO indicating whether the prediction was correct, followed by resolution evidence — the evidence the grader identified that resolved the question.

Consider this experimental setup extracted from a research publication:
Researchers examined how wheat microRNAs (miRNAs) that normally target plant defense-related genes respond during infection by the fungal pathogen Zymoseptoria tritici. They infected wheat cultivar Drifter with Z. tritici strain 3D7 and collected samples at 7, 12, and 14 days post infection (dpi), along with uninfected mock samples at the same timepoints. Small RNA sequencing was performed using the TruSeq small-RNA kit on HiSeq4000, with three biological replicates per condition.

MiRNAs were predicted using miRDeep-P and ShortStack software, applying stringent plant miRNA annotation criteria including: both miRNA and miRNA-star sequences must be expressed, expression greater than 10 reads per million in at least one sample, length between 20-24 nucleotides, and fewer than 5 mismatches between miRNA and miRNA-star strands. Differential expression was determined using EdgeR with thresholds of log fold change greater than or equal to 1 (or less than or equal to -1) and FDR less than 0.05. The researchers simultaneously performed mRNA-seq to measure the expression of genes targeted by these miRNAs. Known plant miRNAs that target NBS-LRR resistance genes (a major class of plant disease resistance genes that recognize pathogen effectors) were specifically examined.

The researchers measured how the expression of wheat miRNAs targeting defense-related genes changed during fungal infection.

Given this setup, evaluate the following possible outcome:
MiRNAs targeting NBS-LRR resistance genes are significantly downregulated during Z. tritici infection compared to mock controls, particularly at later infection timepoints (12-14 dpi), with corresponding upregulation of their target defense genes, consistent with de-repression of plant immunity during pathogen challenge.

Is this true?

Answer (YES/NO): NO